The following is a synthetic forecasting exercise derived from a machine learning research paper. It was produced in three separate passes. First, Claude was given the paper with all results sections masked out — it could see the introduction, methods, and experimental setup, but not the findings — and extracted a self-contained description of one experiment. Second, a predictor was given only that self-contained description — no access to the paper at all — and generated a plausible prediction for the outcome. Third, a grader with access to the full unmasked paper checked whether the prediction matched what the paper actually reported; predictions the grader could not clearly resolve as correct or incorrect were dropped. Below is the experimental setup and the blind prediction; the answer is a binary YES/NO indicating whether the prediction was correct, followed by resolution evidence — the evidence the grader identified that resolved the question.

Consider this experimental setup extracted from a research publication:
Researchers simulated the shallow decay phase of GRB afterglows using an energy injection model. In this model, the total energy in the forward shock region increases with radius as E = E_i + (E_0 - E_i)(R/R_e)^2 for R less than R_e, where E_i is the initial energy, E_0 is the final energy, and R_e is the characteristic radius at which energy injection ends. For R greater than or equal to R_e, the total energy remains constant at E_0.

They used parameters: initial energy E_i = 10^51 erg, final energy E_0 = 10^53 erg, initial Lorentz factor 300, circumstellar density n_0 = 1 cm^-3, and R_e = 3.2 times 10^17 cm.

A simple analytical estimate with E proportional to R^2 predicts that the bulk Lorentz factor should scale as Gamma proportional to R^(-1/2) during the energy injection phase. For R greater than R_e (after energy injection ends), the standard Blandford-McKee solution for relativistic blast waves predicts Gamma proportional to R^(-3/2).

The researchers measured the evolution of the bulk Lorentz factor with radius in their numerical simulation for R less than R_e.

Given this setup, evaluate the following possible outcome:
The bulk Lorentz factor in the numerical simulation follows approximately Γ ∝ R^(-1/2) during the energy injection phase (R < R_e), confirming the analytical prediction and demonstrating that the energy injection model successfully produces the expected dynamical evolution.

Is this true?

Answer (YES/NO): NO